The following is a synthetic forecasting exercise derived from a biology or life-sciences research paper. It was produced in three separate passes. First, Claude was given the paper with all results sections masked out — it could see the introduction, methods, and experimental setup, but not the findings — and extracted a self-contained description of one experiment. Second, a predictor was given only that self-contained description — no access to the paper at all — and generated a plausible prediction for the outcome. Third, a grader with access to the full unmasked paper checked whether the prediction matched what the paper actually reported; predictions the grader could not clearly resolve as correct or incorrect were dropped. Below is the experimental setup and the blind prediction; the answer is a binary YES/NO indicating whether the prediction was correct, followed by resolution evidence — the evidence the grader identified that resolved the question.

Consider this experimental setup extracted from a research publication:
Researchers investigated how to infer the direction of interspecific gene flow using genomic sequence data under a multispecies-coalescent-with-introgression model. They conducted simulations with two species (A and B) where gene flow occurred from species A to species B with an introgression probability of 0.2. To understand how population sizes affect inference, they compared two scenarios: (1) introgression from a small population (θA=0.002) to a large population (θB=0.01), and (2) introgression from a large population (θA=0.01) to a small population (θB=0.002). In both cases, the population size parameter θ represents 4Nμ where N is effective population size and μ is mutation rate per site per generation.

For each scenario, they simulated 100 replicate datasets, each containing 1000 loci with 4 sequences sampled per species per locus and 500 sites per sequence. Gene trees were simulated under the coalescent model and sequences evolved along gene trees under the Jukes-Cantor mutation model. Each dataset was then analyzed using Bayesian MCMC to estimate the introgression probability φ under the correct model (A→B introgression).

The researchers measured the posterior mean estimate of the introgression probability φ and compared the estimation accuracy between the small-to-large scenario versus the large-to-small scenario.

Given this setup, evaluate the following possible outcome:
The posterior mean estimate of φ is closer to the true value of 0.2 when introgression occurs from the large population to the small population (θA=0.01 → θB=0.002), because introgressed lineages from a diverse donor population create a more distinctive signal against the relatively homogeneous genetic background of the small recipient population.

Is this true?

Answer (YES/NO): NO